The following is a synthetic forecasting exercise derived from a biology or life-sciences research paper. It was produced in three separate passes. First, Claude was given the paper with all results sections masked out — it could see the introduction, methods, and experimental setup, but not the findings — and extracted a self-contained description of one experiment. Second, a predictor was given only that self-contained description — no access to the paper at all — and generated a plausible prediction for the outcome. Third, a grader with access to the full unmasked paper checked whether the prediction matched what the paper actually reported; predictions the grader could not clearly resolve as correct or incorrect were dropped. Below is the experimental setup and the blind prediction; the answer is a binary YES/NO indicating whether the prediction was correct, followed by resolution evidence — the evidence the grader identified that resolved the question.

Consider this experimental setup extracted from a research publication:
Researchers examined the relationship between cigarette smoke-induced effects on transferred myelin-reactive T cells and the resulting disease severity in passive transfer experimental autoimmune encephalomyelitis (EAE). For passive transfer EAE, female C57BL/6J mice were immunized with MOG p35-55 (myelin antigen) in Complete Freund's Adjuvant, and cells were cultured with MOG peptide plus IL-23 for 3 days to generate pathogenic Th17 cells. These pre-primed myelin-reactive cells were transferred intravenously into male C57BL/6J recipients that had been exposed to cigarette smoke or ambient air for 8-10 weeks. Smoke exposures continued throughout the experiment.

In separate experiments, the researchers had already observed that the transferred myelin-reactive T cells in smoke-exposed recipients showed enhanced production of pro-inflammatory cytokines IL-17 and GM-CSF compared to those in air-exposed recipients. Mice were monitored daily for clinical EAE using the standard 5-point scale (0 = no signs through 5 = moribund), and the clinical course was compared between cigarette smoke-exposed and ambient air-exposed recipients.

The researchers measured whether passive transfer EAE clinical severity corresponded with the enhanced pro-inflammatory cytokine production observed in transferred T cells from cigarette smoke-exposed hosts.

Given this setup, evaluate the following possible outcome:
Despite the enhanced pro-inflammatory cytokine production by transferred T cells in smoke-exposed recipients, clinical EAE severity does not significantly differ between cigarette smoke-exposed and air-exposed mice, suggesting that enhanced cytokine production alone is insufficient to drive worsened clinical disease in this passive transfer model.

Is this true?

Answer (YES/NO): YES